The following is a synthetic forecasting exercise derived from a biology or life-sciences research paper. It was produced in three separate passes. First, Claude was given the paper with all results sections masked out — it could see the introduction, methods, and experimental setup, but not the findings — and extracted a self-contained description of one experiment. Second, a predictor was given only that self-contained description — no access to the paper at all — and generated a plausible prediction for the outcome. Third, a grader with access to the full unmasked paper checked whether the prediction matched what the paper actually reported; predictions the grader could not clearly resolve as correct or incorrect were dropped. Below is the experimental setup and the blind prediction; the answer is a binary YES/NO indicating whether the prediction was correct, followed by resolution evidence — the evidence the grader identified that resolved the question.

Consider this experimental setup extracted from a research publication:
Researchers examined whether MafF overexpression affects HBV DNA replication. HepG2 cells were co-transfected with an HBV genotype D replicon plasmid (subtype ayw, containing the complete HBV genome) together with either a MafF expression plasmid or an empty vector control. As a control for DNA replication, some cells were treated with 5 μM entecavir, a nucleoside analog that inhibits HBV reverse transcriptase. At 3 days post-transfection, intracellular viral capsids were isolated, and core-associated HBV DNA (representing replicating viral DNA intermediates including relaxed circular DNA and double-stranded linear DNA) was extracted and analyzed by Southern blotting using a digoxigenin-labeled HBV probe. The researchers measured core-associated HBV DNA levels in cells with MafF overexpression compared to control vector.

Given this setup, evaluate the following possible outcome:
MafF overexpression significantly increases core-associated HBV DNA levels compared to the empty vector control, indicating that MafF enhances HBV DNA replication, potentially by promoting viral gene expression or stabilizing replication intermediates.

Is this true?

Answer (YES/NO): NO